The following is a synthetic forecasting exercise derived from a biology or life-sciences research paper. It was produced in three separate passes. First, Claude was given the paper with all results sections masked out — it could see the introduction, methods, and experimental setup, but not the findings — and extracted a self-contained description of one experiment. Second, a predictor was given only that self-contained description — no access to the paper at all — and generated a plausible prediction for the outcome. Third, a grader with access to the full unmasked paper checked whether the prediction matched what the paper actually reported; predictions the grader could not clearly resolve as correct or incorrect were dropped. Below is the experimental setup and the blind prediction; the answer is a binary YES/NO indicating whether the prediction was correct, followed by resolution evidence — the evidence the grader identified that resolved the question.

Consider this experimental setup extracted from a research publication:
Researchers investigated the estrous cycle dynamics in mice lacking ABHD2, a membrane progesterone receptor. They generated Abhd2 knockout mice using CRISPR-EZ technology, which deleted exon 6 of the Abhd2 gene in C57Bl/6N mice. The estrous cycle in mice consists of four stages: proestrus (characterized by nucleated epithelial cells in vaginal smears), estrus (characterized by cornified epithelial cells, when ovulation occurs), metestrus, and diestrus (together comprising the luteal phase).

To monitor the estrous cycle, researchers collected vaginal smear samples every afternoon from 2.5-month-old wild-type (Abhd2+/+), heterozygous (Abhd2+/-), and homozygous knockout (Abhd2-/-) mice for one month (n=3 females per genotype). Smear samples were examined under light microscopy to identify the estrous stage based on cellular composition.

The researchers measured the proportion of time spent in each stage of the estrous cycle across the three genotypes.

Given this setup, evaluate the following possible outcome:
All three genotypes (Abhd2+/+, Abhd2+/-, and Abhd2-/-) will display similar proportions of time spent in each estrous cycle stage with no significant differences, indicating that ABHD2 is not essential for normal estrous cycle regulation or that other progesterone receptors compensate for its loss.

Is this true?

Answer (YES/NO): NO